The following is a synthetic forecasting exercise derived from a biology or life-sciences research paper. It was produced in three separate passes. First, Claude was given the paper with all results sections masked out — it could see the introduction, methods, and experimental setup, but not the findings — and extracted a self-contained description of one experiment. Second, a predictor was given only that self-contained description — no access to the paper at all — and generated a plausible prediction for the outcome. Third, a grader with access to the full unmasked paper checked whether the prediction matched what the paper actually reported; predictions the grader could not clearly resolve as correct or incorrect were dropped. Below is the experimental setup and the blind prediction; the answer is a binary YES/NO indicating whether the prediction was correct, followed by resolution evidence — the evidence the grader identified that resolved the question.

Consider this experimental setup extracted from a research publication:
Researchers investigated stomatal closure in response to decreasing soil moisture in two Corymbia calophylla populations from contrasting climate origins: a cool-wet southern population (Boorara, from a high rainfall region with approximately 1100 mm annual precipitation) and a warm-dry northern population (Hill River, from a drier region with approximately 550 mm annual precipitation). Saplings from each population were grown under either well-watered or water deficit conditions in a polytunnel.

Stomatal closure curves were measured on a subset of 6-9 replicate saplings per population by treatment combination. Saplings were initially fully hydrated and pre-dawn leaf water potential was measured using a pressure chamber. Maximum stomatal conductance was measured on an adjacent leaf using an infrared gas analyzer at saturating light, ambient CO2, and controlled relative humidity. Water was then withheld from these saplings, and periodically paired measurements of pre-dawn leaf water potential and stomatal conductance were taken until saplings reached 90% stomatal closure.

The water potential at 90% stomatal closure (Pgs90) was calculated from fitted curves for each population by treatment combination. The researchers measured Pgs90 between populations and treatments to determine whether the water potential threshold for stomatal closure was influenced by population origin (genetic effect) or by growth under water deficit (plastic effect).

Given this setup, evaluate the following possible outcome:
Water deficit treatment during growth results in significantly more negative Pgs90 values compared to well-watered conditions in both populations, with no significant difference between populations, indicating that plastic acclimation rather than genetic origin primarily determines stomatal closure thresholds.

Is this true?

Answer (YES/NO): NO